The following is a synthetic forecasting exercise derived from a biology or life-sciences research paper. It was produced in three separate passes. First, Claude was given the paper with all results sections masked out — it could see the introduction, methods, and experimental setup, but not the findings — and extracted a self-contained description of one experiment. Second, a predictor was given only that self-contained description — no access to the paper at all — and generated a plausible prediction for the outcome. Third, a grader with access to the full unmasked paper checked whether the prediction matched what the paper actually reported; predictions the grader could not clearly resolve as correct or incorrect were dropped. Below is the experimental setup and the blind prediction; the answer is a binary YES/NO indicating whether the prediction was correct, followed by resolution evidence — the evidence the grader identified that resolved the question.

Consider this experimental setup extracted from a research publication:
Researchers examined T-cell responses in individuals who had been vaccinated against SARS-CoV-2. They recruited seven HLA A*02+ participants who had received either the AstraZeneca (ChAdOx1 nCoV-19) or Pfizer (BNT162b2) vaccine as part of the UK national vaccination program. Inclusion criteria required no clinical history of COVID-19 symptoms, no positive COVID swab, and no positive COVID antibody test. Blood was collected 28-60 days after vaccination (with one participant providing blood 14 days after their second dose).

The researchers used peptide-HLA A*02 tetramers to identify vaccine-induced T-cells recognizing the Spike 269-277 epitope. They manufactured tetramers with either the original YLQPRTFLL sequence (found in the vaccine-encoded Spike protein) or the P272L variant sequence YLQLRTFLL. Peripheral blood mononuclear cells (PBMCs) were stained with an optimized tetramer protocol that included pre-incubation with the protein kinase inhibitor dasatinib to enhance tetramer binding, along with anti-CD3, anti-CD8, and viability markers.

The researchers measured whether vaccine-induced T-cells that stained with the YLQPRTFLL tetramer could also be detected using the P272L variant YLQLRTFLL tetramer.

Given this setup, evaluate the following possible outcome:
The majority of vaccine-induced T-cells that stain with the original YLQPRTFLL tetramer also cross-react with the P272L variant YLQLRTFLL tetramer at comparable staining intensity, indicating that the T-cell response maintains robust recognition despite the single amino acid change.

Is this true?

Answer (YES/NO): NO